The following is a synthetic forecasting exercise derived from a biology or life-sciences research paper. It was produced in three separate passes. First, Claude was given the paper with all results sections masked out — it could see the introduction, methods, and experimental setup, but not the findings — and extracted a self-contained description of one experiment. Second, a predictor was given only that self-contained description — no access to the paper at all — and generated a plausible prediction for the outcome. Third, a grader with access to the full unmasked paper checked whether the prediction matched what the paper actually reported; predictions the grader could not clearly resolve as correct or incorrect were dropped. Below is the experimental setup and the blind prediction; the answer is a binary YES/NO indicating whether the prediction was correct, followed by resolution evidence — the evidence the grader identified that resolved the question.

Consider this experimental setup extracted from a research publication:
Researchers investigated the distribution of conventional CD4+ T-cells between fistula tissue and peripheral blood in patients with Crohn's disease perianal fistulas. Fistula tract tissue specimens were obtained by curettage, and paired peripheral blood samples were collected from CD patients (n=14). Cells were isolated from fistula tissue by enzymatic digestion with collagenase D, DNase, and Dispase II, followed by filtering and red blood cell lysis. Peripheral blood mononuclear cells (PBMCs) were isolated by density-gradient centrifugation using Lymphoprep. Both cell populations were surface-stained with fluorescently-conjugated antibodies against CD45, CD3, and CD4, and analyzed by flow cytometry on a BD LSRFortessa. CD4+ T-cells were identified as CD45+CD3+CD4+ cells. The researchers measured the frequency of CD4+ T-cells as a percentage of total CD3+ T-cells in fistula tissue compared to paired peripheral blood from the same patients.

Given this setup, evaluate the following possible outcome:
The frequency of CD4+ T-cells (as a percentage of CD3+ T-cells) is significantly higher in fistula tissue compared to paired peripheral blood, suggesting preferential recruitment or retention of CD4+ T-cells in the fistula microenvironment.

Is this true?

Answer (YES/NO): YES